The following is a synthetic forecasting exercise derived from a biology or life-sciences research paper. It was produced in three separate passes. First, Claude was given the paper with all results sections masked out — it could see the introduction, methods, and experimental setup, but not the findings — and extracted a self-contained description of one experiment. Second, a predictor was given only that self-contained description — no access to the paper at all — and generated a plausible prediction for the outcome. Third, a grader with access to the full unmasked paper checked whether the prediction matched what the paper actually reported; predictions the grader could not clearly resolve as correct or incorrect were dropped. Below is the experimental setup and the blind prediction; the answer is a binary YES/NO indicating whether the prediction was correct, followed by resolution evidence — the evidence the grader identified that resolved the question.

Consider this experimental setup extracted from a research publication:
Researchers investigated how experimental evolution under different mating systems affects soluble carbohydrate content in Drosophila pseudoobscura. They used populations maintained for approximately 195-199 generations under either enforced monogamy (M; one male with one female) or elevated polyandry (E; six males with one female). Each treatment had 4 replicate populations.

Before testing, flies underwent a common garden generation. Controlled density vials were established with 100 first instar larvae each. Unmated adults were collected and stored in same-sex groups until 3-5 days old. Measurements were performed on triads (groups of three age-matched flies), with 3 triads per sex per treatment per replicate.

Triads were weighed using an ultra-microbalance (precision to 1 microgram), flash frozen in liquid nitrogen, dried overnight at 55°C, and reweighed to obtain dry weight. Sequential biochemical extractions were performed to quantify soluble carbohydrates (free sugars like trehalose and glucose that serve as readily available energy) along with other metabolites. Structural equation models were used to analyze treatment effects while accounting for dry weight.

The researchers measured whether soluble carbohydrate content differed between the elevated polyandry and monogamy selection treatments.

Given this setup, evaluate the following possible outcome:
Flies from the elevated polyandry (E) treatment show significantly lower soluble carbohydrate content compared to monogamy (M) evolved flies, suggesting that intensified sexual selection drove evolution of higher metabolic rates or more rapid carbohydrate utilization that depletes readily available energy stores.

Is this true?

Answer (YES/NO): YES